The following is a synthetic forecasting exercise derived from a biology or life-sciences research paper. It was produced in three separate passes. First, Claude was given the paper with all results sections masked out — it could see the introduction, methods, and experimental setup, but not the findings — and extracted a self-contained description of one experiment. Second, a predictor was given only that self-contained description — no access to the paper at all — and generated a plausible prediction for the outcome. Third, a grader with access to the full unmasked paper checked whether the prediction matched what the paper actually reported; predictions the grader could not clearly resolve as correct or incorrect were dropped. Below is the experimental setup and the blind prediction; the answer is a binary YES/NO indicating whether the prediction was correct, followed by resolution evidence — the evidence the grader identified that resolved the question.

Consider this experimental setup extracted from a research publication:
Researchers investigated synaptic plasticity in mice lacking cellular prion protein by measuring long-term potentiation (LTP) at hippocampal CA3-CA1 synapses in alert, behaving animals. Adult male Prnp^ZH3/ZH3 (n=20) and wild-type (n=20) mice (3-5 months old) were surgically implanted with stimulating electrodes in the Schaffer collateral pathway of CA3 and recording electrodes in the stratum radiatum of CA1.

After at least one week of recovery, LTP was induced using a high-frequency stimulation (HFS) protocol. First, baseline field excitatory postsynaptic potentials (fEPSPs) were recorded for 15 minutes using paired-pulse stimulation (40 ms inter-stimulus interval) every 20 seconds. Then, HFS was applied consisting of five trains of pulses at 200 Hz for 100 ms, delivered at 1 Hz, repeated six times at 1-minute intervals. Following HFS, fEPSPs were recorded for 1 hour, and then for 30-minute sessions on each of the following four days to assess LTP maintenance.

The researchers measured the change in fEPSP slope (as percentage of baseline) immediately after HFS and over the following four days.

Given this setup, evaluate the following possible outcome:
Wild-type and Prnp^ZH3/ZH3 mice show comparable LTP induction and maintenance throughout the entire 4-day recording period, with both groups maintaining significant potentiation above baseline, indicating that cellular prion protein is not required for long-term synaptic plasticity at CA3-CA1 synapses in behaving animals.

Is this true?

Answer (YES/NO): NO